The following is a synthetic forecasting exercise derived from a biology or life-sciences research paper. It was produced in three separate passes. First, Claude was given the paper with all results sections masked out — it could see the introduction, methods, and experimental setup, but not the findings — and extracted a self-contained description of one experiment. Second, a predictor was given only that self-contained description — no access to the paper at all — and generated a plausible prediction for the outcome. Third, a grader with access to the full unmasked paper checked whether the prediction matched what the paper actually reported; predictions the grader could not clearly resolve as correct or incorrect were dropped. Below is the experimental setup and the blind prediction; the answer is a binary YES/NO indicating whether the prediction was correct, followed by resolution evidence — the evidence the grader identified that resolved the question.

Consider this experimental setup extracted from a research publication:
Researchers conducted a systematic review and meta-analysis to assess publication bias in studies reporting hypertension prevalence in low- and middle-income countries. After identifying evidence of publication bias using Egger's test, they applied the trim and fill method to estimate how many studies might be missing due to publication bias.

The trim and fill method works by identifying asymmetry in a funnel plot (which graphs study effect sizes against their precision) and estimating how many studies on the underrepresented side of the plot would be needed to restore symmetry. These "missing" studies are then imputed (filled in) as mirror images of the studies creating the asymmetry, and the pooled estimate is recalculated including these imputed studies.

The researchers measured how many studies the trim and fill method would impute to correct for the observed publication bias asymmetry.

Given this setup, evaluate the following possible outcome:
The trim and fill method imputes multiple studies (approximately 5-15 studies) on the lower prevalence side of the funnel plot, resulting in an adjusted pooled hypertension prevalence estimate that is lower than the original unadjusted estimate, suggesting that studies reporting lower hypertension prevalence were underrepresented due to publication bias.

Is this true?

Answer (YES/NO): YES